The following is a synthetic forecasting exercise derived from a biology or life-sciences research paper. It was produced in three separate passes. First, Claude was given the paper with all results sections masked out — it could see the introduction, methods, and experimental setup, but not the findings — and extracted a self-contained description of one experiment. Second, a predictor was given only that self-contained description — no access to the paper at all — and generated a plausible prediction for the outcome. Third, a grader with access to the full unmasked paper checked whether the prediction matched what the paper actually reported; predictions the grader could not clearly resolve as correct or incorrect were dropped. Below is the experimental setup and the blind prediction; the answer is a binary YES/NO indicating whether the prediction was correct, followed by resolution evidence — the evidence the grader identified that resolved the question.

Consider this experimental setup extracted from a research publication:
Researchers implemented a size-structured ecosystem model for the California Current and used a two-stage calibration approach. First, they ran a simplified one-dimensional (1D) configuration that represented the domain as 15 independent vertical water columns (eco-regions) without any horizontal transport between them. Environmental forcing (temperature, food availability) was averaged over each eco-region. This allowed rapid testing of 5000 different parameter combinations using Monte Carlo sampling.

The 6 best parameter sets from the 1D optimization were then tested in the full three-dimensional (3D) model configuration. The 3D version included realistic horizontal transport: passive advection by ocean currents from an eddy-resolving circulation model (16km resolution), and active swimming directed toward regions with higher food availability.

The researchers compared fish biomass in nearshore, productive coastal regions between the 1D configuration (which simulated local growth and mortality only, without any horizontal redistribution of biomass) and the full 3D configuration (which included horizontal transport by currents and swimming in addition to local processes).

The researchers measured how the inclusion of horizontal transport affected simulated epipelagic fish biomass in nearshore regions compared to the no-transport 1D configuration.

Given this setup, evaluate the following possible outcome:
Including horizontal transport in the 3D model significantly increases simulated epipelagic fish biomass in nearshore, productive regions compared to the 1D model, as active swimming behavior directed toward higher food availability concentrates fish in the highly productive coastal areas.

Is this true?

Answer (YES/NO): NO